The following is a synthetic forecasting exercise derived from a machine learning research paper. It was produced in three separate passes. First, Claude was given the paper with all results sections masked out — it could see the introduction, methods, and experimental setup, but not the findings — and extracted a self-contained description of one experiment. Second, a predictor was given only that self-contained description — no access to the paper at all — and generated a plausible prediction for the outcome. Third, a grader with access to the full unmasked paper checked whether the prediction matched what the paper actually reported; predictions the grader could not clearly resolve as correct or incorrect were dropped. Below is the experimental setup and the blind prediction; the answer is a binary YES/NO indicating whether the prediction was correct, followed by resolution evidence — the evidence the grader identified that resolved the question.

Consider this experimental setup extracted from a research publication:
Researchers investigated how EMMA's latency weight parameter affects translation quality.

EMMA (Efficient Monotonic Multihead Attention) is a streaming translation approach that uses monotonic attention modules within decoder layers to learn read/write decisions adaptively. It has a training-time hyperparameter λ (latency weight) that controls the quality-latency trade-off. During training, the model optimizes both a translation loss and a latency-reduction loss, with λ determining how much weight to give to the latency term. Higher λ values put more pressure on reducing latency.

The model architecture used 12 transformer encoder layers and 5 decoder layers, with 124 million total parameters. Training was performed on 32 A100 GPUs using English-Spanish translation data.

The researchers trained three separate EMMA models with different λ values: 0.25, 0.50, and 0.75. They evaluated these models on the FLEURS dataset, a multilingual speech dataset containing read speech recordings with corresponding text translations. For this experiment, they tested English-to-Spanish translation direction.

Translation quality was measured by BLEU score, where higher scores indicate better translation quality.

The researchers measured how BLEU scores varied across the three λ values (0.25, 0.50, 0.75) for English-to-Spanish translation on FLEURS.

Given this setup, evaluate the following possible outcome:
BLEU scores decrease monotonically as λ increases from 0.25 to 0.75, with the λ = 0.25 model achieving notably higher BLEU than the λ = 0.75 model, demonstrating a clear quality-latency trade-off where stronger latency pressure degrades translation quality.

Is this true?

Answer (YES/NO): NO